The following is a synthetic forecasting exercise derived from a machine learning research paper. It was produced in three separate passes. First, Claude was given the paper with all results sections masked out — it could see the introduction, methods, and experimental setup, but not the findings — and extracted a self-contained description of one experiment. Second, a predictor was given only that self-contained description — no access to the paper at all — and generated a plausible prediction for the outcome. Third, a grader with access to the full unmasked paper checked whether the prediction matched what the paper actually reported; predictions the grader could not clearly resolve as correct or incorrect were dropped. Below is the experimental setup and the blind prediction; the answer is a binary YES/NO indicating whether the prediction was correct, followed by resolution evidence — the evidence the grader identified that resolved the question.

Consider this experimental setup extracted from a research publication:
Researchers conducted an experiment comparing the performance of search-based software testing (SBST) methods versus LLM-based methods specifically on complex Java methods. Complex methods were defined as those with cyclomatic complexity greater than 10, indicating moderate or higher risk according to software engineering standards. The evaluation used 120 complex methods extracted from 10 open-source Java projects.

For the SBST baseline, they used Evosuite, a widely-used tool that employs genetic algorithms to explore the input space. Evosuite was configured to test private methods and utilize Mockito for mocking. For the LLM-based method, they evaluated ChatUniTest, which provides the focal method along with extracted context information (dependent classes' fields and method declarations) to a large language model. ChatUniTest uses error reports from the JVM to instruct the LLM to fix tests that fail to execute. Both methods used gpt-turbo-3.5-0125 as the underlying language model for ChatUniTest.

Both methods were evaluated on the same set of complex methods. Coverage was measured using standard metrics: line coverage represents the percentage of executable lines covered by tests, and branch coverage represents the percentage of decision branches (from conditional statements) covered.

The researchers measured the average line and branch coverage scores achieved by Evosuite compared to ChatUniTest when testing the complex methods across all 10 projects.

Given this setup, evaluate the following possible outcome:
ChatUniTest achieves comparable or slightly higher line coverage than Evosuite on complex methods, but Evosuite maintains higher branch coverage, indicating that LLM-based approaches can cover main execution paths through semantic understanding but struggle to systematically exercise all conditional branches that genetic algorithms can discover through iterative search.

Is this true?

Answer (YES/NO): NO